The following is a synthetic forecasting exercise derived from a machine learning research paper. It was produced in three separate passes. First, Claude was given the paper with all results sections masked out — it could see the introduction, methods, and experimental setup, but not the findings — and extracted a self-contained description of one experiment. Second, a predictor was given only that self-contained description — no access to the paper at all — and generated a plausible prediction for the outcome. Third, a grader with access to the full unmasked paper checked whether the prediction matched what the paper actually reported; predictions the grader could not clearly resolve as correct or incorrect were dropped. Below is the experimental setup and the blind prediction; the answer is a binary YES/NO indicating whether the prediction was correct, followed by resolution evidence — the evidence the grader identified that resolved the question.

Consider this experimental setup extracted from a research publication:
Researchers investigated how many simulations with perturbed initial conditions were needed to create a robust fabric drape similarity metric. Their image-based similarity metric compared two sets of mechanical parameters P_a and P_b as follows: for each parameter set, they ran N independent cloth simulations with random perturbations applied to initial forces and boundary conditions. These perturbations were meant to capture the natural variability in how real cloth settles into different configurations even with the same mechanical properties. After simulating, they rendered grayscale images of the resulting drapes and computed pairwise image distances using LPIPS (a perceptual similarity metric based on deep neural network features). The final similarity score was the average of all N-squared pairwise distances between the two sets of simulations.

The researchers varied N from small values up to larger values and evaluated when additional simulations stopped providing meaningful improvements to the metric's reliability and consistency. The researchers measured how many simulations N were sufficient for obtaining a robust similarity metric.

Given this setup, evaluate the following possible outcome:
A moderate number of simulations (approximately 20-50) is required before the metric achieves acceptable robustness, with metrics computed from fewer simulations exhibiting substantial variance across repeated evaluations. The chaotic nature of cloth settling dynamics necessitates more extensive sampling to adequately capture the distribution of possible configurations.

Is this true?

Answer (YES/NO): NO